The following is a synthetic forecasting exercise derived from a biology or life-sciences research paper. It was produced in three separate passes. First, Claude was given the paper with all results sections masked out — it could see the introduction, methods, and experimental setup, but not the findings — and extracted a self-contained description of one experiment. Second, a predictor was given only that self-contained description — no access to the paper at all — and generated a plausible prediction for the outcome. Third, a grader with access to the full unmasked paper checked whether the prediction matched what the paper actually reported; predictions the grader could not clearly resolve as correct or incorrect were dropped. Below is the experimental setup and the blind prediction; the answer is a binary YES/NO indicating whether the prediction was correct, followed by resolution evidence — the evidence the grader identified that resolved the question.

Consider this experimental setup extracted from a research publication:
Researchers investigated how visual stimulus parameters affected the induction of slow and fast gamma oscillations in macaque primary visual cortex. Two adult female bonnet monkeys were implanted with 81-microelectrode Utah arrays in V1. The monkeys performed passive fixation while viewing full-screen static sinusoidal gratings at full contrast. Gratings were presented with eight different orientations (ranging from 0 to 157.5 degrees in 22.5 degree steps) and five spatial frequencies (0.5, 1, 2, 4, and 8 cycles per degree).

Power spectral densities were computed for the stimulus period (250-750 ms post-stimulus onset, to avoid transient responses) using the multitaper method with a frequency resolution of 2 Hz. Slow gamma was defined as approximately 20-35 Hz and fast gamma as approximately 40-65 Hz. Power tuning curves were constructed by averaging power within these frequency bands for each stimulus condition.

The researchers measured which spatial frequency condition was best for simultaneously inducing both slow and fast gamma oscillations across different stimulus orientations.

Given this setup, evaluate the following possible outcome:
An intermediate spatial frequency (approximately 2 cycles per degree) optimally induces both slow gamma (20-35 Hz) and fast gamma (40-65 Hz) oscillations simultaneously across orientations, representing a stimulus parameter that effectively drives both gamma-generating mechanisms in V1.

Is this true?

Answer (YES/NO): NO